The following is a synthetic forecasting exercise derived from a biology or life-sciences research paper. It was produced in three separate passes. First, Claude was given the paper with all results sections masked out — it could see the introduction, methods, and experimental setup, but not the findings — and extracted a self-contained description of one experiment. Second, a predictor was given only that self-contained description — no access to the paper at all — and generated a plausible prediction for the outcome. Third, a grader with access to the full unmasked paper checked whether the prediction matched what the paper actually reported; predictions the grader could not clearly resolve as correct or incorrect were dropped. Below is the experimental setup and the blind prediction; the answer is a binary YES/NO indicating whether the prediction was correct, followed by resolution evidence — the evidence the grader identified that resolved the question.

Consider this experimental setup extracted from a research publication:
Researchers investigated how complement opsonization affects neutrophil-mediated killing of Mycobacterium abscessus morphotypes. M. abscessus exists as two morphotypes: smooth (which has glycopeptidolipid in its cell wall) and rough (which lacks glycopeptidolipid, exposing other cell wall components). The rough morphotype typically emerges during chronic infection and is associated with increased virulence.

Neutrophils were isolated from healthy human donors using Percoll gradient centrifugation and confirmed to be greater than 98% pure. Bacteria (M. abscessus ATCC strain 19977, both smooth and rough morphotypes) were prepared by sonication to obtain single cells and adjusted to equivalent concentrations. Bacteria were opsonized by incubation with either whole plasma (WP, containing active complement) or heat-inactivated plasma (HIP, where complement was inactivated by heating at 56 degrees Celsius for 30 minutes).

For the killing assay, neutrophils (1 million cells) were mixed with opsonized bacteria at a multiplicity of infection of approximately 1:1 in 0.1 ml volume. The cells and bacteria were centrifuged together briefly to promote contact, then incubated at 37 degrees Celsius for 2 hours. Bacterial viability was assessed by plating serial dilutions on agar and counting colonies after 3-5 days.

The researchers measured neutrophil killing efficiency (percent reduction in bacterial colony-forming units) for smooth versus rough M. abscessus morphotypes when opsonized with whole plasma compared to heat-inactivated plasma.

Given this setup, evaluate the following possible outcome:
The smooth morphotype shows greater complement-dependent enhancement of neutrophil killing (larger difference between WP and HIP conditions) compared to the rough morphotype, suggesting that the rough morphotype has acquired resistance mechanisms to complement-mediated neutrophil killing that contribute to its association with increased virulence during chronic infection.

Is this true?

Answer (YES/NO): YES